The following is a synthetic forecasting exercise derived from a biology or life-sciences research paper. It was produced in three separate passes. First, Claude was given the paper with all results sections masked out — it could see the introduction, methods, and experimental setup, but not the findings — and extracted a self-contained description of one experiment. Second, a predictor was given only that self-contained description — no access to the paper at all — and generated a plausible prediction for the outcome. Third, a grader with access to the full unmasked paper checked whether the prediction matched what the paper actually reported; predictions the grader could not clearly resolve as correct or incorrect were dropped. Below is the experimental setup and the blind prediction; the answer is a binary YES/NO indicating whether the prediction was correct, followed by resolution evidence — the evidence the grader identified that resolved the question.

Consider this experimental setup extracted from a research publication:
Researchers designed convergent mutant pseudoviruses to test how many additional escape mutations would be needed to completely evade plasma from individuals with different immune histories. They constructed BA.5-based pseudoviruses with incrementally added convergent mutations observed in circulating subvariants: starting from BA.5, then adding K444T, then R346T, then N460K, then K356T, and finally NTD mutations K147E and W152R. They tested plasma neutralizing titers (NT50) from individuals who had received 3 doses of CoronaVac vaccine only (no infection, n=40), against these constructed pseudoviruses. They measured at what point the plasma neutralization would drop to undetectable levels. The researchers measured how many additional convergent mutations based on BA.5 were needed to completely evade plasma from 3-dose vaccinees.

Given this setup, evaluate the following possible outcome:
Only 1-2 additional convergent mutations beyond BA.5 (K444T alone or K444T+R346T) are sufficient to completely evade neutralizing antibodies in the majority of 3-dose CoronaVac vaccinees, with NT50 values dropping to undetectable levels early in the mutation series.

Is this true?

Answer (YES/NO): NO